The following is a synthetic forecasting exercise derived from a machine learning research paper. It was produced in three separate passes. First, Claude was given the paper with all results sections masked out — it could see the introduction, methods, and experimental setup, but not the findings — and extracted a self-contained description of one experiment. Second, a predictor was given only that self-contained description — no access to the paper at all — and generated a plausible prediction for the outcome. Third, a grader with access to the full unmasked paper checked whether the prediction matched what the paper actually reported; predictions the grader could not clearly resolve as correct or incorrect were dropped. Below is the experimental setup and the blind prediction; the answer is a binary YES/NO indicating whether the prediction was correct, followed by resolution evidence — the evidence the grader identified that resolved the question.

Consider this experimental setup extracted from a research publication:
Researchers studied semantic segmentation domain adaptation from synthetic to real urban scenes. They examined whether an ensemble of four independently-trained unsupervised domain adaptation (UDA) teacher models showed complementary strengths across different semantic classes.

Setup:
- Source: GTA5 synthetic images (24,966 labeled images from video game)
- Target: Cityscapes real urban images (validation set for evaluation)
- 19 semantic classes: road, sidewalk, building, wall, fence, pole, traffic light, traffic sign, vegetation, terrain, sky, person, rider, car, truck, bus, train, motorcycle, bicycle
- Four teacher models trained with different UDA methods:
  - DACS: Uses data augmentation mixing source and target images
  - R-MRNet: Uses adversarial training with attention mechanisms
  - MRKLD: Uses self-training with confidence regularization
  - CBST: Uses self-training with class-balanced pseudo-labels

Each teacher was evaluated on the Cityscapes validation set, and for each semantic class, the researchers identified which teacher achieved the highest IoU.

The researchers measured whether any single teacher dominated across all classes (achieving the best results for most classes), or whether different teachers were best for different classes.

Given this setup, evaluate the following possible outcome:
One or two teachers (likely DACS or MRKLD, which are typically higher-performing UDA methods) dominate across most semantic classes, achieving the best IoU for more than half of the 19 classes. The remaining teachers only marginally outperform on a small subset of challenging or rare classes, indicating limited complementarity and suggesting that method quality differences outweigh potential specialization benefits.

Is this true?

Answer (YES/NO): NO